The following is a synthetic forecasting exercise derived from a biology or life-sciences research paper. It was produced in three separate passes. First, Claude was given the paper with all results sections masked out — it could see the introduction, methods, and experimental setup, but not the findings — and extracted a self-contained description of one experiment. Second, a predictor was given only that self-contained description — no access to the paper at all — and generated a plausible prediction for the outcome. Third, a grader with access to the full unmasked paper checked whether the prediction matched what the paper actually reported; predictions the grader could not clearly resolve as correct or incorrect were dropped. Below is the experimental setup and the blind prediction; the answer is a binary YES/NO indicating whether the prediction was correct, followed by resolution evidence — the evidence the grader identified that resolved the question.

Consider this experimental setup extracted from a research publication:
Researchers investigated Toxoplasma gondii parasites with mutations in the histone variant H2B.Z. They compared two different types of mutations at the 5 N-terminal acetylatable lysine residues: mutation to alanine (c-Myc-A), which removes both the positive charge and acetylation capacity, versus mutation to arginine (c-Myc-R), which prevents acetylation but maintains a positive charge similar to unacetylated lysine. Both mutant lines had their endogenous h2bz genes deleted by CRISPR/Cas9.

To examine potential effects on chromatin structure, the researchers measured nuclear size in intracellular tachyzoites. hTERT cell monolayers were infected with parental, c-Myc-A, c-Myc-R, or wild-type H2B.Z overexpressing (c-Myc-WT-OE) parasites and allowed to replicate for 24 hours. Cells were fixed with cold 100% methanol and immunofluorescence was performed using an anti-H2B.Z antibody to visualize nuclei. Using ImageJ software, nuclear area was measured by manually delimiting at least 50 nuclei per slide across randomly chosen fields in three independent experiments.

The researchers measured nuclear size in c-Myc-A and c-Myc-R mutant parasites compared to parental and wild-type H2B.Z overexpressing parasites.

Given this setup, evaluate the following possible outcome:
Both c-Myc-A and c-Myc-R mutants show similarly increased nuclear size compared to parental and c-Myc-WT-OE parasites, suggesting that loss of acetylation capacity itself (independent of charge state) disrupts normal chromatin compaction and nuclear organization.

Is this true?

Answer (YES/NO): NO